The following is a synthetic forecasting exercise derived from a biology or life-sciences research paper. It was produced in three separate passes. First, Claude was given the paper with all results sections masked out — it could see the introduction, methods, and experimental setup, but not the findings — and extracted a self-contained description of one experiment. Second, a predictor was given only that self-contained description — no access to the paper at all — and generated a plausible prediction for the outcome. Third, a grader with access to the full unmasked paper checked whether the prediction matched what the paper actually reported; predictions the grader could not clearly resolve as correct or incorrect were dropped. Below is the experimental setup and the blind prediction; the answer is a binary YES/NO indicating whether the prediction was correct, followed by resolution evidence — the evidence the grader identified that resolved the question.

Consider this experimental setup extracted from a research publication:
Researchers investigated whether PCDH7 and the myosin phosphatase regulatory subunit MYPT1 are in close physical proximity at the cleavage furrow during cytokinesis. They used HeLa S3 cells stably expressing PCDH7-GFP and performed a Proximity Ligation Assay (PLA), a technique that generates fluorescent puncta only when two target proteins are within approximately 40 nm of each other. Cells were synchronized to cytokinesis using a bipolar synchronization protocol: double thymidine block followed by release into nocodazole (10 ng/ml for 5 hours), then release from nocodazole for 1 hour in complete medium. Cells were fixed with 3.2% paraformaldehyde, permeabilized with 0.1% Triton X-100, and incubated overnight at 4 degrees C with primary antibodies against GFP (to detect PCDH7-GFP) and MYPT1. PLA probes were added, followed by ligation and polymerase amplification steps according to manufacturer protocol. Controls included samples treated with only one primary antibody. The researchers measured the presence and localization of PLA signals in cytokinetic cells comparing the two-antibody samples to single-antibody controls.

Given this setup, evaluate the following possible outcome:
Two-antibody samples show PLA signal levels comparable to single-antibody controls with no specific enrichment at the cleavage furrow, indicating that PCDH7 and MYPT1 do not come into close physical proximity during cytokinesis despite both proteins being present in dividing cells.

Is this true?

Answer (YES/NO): NO